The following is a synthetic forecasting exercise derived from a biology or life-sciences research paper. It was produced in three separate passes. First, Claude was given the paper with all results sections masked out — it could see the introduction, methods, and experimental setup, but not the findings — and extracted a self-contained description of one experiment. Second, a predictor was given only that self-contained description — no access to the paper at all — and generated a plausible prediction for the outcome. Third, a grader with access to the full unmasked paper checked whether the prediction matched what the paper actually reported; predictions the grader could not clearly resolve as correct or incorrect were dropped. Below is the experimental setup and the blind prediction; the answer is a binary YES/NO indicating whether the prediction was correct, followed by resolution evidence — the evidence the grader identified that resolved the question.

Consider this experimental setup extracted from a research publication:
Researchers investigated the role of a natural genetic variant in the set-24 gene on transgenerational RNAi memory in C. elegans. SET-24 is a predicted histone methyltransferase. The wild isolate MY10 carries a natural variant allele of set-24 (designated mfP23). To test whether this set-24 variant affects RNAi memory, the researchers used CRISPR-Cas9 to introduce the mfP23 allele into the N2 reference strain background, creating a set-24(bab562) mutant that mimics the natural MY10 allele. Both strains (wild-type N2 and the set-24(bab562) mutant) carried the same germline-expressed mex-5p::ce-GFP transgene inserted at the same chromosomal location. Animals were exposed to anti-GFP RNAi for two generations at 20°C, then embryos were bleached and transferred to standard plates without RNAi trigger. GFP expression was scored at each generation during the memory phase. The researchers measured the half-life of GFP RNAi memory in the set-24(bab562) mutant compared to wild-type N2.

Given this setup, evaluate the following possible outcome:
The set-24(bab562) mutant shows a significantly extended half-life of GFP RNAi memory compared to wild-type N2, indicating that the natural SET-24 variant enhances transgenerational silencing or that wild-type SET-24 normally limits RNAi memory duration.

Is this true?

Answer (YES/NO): NO